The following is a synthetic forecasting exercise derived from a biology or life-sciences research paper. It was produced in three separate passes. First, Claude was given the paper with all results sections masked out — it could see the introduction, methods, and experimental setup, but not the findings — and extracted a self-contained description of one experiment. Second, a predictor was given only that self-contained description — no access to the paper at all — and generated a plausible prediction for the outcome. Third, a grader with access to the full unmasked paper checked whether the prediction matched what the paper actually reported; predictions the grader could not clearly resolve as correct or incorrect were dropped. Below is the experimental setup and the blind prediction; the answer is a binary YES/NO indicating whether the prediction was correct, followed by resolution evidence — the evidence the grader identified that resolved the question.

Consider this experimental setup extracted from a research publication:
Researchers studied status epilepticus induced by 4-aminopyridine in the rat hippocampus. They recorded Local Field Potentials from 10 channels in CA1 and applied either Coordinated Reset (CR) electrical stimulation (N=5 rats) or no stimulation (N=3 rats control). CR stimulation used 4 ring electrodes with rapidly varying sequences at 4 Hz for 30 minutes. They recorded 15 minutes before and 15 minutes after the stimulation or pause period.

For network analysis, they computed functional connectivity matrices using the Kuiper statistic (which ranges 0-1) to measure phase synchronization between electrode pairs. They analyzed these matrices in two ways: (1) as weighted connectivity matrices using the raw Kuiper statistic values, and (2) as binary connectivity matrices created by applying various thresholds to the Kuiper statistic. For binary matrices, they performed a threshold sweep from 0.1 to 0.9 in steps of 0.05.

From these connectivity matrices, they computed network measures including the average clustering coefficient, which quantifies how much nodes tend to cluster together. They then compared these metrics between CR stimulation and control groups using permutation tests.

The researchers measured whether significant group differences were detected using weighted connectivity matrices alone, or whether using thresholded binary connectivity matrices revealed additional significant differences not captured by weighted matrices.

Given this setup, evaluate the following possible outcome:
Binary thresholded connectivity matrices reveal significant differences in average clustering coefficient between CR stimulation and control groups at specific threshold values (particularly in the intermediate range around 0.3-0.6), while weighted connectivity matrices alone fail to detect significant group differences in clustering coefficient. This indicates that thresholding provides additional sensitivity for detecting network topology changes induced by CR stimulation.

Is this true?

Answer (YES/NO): NO